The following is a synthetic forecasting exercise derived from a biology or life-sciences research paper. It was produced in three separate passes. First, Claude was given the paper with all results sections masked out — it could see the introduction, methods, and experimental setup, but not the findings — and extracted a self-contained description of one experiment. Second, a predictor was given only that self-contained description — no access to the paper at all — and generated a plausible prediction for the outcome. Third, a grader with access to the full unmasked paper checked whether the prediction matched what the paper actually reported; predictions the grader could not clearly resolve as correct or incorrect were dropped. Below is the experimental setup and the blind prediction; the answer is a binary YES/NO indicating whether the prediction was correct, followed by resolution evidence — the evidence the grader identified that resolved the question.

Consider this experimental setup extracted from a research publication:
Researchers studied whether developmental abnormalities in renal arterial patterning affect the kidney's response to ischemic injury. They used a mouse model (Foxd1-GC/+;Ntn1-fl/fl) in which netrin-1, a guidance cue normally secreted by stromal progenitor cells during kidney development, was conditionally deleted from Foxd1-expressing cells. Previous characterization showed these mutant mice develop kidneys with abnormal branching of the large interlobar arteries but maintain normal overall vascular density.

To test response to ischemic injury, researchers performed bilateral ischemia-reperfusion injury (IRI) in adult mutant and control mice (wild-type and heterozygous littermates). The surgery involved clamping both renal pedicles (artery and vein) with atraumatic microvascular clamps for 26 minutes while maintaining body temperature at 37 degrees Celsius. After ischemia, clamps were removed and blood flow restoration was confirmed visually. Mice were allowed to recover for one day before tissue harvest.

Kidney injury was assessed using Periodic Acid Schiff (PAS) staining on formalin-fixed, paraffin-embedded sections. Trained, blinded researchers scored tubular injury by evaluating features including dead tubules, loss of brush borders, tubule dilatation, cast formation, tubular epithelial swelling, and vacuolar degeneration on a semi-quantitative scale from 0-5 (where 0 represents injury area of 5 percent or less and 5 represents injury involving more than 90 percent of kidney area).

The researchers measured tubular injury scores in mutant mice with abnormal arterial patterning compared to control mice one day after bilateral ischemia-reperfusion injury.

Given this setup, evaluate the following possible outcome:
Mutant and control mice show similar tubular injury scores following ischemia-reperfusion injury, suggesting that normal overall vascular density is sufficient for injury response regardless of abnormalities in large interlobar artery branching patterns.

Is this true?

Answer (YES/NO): NO